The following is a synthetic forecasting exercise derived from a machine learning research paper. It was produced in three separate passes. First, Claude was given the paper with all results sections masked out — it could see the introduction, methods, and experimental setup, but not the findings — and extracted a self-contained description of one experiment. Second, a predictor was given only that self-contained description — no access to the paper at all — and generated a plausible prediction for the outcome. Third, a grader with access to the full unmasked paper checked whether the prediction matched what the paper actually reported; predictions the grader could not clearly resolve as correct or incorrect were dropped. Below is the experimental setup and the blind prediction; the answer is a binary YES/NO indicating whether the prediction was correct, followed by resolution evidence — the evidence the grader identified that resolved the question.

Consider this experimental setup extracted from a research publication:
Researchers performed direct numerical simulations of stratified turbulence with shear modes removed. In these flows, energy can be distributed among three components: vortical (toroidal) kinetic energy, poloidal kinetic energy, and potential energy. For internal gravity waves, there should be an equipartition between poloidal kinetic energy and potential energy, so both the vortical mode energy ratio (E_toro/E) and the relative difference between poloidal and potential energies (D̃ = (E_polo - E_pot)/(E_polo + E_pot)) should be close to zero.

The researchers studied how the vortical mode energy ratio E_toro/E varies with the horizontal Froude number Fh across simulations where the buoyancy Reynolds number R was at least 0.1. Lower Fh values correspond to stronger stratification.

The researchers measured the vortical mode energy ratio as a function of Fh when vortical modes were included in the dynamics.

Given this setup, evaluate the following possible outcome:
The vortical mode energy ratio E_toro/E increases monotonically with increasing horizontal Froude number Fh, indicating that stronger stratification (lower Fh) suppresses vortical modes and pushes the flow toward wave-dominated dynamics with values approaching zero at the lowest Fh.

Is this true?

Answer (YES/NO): NO